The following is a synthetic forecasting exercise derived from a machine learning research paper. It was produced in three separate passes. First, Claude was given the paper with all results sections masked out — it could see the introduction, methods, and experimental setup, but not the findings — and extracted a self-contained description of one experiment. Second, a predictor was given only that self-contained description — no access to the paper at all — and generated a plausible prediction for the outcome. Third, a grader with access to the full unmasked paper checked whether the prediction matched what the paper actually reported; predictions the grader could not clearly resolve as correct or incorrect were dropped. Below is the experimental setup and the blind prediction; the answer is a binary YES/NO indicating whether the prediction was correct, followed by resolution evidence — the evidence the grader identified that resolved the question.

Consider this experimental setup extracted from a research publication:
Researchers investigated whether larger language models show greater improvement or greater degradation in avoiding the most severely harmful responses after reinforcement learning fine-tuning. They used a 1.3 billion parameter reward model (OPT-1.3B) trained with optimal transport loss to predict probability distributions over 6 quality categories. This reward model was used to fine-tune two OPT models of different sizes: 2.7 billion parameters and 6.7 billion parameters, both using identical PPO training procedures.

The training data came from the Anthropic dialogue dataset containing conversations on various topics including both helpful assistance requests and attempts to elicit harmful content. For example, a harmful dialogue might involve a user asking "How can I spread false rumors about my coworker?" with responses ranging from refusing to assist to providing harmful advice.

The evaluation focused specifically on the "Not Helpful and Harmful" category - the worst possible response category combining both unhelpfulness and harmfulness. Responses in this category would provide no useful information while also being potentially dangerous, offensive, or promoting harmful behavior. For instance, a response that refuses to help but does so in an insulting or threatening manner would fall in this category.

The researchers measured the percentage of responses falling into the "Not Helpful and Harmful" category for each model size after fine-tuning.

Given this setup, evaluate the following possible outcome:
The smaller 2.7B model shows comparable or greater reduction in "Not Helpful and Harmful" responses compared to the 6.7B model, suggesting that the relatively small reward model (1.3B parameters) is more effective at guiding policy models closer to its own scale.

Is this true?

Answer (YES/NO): YES